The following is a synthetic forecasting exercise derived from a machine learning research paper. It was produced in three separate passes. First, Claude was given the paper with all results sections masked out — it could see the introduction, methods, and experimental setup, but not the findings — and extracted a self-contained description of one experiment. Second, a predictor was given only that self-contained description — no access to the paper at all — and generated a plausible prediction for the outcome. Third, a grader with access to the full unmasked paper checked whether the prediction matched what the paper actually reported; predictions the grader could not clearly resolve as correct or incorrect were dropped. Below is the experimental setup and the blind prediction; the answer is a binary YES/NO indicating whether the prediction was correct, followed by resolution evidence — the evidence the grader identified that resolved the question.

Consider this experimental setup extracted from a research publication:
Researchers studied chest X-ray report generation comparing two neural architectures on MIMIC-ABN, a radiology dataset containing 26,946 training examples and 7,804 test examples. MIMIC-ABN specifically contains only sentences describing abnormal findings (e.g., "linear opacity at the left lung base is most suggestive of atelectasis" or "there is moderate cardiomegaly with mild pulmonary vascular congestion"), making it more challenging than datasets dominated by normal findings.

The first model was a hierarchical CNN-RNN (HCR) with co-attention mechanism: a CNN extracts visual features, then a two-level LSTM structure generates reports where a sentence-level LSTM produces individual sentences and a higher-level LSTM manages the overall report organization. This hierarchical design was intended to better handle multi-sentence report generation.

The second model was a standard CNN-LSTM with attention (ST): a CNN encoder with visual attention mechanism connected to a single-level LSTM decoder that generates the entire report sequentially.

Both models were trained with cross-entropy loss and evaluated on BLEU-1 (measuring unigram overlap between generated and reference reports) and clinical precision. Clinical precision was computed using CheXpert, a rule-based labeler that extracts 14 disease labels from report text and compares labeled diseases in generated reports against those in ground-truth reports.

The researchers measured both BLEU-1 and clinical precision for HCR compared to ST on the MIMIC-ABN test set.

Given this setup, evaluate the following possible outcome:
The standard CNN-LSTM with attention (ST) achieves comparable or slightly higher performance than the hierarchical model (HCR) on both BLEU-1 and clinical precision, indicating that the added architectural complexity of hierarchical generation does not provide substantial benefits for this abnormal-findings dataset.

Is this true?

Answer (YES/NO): NO